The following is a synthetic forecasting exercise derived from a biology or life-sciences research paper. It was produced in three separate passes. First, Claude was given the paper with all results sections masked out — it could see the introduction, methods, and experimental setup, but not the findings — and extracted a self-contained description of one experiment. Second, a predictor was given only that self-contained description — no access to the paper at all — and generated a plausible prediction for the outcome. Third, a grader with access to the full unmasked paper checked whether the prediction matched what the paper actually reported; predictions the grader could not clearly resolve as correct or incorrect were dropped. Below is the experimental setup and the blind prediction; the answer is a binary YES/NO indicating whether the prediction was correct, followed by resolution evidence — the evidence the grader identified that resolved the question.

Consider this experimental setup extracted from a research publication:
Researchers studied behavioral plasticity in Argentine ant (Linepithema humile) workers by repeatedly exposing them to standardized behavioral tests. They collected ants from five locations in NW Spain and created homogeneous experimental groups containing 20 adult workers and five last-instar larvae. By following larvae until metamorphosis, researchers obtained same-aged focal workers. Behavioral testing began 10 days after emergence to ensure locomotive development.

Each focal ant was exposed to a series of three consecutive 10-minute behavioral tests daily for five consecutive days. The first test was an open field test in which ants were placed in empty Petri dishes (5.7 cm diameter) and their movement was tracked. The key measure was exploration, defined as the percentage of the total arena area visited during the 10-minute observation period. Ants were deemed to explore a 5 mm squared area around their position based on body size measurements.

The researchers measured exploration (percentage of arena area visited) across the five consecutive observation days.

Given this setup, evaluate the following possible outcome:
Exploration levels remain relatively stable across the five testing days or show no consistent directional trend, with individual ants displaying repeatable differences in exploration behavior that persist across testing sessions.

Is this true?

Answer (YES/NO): YES